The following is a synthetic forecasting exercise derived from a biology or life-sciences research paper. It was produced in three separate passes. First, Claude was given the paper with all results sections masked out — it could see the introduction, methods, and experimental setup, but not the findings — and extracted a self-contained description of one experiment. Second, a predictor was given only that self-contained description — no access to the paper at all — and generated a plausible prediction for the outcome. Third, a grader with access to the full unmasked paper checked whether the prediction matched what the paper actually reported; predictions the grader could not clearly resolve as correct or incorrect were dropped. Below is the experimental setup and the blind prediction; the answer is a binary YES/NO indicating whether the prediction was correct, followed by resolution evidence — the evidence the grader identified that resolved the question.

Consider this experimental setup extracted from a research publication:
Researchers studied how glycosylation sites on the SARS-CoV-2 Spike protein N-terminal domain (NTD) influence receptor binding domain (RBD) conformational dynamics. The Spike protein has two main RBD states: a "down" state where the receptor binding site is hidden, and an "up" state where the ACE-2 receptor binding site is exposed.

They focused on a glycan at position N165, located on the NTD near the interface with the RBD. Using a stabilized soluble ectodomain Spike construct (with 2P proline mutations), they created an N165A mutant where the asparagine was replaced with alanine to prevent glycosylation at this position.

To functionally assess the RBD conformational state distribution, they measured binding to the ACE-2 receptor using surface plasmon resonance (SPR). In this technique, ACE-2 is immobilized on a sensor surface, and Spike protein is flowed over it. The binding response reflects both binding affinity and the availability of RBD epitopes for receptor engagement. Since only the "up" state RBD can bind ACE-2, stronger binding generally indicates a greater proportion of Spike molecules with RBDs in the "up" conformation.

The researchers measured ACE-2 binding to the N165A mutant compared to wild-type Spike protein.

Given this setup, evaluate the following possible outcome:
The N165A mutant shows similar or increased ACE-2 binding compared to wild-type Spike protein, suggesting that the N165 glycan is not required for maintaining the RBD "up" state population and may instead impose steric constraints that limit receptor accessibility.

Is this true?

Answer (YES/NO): YES